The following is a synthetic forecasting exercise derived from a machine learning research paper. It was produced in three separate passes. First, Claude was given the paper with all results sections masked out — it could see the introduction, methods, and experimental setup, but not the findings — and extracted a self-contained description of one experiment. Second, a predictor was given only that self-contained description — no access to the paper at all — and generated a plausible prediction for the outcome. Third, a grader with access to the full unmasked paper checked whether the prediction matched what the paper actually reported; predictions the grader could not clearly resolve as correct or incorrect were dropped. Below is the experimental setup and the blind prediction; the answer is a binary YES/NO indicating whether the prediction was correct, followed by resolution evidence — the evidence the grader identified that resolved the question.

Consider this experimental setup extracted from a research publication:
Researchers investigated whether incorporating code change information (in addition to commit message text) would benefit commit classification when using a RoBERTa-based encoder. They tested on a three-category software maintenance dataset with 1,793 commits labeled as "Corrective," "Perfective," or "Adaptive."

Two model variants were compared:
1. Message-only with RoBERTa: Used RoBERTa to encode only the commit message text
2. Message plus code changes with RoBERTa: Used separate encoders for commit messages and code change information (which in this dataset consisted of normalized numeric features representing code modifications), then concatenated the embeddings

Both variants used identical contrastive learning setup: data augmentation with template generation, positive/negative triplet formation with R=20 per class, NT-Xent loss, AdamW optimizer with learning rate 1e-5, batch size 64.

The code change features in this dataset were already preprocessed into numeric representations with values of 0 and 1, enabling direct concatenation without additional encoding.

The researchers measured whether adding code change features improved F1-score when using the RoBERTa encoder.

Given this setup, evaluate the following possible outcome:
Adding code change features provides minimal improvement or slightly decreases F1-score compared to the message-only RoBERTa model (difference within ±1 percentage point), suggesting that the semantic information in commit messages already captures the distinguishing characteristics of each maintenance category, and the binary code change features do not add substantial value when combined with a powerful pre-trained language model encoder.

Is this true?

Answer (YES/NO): YES